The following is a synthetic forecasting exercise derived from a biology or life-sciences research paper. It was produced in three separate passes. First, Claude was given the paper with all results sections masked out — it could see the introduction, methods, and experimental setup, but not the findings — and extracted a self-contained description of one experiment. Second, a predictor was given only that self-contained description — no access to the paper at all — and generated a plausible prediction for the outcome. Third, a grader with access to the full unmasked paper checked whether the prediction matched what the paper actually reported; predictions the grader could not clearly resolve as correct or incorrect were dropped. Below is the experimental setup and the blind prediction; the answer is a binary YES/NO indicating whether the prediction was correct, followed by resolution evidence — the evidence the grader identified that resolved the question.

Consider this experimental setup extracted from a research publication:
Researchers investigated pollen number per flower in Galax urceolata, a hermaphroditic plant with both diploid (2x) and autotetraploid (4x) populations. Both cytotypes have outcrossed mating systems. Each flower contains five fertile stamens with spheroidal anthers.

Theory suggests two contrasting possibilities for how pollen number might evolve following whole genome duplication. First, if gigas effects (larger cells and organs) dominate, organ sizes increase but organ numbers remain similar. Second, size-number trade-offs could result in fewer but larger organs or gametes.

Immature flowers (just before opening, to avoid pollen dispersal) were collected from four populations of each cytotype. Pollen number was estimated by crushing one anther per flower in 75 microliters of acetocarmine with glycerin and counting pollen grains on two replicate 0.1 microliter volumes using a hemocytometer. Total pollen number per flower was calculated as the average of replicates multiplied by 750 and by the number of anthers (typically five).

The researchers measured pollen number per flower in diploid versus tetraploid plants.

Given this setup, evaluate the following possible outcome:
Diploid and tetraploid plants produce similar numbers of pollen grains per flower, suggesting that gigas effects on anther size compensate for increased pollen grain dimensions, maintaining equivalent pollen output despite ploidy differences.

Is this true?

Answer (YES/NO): NO